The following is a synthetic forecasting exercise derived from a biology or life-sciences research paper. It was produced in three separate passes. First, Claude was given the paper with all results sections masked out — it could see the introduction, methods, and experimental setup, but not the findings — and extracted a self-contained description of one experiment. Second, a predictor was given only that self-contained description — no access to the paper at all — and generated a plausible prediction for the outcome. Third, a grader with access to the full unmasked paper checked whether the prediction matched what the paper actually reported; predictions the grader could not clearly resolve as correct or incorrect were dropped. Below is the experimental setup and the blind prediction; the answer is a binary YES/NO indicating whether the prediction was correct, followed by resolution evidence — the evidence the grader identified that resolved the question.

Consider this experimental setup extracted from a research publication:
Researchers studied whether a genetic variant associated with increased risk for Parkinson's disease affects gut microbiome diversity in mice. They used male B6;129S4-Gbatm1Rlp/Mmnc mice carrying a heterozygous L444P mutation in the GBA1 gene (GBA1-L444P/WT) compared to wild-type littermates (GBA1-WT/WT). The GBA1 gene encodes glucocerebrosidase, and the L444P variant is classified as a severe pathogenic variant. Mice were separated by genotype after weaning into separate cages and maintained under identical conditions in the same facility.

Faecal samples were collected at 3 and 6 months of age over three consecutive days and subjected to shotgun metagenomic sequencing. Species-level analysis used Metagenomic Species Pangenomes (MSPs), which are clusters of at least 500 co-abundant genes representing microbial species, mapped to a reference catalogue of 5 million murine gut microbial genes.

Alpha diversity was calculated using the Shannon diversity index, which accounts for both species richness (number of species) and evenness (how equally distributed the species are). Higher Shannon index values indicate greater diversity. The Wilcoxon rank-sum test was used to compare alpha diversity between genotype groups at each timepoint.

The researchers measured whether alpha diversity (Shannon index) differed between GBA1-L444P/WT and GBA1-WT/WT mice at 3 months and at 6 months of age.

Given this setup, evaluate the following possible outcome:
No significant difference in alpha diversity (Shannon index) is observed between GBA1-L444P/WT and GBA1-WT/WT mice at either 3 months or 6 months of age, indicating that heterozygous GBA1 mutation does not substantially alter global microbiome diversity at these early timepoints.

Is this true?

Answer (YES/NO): YES